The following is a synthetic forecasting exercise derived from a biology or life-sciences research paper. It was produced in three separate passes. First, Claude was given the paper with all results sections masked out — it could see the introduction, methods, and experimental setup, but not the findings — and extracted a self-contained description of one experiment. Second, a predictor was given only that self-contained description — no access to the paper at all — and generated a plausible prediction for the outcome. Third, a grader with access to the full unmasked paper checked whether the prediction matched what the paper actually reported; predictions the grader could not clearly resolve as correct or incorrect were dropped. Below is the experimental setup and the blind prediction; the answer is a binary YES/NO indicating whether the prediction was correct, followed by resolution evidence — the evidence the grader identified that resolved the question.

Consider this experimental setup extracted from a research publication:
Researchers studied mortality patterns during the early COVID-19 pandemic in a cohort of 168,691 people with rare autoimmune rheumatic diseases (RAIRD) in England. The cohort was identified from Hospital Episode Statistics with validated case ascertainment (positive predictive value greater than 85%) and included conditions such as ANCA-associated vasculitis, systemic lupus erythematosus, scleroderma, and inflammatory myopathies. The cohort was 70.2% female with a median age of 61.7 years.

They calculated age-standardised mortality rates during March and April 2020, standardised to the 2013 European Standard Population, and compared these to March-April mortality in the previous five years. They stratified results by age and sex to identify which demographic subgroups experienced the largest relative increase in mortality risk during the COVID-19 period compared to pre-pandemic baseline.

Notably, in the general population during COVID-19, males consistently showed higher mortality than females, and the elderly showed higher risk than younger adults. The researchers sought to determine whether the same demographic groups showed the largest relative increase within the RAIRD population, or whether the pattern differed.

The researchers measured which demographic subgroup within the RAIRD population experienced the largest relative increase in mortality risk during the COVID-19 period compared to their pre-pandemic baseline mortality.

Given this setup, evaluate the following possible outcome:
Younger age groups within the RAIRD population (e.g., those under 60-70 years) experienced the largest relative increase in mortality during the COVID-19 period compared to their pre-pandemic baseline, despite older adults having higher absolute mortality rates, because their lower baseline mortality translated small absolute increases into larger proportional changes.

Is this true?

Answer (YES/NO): NO